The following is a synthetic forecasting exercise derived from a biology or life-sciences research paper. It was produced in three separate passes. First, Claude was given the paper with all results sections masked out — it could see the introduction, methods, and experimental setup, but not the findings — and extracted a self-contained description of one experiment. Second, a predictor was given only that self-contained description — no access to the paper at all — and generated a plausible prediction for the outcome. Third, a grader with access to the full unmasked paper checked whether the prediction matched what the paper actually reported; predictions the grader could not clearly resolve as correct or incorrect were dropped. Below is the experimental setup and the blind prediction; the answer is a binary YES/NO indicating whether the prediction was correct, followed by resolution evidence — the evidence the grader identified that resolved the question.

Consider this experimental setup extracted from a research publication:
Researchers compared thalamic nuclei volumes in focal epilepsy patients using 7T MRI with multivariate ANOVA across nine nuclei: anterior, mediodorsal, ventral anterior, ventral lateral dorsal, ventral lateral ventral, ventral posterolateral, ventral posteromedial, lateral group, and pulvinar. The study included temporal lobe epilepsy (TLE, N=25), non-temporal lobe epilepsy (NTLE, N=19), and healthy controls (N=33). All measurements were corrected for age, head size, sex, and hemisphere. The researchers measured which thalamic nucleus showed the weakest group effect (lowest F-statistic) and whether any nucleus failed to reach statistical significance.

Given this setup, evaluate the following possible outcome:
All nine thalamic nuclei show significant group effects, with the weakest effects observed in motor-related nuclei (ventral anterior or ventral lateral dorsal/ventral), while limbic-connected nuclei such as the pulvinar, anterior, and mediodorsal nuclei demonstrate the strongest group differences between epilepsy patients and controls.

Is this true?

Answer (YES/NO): NO